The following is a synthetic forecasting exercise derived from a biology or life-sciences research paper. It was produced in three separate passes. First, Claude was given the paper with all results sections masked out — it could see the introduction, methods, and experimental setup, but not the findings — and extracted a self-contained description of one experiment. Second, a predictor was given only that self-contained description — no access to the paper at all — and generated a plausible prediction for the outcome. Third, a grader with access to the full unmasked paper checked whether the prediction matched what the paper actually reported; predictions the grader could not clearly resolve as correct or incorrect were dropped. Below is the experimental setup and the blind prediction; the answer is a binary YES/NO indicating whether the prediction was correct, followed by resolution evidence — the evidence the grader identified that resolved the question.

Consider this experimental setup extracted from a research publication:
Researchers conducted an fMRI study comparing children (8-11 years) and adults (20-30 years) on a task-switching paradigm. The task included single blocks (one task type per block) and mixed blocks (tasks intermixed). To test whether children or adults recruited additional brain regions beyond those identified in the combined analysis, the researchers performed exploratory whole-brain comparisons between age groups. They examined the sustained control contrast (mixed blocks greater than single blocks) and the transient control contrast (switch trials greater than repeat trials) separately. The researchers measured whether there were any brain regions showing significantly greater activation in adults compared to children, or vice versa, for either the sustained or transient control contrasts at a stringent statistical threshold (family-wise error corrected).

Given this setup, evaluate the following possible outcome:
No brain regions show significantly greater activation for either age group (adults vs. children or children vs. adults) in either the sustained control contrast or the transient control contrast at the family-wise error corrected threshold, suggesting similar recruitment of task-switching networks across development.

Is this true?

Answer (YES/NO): NO